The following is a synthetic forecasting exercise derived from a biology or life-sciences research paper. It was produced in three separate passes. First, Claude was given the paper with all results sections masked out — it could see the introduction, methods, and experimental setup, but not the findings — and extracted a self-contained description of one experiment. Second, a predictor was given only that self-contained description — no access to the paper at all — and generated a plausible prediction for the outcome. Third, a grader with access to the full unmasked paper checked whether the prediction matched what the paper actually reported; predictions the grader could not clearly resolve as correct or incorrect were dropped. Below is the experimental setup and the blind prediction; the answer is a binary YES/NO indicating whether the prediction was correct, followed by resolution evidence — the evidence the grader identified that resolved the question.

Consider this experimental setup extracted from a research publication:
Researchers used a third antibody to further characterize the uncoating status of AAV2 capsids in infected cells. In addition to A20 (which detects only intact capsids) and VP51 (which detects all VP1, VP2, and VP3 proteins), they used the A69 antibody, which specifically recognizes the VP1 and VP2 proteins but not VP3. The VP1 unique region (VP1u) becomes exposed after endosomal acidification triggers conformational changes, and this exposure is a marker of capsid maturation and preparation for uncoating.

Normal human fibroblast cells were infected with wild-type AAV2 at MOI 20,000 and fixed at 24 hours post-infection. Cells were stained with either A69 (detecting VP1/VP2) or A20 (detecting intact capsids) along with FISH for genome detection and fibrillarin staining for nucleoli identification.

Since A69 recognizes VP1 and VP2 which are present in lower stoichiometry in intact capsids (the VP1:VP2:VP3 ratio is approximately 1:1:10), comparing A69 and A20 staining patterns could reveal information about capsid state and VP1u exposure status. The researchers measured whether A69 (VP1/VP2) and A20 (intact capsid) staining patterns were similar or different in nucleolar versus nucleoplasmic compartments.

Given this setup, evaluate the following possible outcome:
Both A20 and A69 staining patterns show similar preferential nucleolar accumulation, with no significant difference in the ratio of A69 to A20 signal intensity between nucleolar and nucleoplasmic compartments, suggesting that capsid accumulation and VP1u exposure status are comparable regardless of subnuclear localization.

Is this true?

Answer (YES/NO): NO